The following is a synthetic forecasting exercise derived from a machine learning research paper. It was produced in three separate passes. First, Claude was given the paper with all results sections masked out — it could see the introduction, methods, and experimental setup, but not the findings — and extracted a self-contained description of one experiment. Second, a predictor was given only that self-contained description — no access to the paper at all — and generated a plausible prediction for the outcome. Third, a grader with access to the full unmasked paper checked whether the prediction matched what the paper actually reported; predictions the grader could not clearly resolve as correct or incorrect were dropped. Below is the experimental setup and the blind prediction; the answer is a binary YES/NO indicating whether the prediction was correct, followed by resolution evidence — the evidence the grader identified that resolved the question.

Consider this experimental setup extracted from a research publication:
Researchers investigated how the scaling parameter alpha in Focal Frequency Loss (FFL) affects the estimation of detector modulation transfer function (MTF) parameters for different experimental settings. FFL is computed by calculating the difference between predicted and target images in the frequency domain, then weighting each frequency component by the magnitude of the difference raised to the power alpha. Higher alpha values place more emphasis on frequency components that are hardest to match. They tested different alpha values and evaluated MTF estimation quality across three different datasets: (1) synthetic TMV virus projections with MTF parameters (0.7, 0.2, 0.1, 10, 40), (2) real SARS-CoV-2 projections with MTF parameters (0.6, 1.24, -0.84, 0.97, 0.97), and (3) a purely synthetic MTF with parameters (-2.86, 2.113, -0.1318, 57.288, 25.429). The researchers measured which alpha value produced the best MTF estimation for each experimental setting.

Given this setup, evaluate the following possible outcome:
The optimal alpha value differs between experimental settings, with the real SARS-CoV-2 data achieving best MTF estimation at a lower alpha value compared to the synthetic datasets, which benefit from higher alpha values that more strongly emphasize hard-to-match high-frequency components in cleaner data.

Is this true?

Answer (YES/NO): YES